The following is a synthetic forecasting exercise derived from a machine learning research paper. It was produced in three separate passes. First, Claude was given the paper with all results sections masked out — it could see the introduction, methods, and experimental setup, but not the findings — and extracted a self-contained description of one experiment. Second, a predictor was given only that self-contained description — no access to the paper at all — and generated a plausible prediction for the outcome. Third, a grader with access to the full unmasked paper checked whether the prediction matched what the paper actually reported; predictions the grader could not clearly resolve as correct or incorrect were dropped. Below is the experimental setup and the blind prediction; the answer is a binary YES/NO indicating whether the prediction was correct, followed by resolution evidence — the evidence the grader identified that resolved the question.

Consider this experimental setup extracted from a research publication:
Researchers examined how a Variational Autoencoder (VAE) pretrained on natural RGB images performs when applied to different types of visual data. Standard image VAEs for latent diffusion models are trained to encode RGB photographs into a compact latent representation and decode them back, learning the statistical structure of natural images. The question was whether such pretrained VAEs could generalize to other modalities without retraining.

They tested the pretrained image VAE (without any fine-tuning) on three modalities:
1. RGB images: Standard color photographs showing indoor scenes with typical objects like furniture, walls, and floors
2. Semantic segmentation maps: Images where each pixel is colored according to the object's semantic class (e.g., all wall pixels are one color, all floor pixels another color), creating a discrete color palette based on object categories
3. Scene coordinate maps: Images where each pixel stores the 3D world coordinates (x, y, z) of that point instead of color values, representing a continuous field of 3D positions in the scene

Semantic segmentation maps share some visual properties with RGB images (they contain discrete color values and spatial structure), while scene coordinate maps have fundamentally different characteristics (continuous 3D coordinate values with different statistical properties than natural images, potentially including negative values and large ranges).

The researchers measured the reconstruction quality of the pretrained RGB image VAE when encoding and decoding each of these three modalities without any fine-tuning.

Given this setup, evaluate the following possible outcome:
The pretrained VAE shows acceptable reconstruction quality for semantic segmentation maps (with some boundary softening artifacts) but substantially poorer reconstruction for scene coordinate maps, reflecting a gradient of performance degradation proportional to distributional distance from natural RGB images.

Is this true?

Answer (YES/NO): NO